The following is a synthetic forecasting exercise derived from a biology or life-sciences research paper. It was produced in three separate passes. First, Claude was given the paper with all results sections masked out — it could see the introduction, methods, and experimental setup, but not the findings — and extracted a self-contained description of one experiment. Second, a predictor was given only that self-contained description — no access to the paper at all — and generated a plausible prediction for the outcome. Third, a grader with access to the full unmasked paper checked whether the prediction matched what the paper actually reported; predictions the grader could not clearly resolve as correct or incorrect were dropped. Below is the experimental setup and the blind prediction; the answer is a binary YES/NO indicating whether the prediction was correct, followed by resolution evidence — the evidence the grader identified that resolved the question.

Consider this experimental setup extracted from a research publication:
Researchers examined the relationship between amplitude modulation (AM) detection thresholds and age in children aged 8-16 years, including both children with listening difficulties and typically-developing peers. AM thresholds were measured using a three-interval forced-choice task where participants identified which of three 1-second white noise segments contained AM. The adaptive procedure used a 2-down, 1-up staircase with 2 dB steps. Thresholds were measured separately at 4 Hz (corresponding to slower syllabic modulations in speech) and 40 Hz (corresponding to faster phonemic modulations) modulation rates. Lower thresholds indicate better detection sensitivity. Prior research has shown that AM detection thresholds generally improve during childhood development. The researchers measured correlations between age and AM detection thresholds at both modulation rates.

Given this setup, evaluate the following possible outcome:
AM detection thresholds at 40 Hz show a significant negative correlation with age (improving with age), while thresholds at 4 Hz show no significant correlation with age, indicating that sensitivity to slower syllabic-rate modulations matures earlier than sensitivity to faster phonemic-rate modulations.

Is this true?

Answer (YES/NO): NO